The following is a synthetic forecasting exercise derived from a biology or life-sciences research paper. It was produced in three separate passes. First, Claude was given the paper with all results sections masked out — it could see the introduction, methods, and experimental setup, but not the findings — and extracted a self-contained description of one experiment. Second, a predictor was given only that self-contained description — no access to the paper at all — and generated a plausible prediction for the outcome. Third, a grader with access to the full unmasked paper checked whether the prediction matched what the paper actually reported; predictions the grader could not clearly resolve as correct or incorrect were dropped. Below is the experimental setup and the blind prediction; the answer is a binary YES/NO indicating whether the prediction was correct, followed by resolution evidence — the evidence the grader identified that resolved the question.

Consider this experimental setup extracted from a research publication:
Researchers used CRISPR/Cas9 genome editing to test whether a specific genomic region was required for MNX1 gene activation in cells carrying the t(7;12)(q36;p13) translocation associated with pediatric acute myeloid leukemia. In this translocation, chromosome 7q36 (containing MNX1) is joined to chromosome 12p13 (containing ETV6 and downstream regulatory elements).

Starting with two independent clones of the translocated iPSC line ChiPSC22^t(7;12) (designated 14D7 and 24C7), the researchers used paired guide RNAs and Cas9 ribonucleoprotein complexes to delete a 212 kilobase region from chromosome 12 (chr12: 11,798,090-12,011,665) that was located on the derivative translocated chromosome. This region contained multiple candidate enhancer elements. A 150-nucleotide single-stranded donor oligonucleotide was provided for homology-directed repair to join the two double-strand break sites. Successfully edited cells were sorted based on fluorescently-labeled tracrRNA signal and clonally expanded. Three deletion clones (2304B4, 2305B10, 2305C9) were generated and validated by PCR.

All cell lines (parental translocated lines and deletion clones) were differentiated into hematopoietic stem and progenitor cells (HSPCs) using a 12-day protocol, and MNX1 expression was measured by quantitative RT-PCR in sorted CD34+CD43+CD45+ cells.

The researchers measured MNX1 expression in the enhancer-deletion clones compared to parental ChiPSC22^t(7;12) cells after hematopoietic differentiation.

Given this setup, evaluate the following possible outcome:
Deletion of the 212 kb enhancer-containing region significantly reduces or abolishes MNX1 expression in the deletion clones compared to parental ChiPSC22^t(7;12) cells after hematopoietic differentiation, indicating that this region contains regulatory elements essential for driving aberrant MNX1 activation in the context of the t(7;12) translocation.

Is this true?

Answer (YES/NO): YES